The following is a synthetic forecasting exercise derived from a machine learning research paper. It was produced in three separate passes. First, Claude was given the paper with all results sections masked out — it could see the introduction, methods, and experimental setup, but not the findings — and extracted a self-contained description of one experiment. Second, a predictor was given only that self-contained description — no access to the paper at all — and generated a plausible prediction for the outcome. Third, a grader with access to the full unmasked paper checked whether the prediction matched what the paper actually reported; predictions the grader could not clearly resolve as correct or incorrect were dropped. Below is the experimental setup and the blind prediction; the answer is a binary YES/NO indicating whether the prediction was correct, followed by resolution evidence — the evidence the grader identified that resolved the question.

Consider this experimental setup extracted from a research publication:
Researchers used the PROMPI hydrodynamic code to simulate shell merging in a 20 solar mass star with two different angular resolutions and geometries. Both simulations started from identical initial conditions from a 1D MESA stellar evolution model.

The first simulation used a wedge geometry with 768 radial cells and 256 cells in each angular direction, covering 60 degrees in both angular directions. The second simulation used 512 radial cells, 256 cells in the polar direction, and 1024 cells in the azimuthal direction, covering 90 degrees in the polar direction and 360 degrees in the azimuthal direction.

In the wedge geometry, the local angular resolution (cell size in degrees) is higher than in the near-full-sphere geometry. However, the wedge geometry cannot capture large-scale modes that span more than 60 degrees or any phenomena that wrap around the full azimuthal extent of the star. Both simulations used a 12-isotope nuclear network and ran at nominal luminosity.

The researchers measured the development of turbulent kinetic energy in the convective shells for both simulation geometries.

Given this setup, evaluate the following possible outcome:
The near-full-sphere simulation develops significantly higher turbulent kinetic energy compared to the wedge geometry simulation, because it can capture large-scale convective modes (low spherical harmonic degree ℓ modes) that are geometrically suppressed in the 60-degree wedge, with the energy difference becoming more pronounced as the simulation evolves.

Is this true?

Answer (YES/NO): NO